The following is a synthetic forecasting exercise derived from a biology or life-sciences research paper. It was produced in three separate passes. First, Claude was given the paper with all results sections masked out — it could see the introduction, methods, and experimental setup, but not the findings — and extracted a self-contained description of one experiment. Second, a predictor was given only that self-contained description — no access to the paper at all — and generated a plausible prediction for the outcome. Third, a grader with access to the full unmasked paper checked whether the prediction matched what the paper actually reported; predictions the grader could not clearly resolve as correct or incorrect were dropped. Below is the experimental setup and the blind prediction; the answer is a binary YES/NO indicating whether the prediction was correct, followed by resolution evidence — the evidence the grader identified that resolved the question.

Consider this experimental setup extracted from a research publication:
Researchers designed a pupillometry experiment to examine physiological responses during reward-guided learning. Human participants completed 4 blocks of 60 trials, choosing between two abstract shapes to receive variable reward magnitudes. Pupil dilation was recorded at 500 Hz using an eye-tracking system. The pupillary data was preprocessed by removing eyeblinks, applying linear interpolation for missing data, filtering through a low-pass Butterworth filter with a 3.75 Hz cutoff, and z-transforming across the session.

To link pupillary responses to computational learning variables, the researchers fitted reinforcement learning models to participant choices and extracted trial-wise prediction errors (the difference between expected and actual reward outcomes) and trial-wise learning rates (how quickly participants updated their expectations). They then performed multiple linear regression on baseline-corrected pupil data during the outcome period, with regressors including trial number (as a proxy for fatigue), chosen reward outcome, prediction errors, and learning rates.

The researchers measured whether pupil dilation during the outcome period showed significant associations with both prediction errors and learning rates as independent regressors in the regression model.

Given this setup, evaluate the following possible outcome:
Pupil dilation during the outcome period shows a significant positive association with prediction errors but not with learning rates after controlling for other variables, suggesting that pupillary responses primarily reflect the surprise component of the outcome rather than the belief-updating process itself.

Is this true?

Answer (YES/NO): NO